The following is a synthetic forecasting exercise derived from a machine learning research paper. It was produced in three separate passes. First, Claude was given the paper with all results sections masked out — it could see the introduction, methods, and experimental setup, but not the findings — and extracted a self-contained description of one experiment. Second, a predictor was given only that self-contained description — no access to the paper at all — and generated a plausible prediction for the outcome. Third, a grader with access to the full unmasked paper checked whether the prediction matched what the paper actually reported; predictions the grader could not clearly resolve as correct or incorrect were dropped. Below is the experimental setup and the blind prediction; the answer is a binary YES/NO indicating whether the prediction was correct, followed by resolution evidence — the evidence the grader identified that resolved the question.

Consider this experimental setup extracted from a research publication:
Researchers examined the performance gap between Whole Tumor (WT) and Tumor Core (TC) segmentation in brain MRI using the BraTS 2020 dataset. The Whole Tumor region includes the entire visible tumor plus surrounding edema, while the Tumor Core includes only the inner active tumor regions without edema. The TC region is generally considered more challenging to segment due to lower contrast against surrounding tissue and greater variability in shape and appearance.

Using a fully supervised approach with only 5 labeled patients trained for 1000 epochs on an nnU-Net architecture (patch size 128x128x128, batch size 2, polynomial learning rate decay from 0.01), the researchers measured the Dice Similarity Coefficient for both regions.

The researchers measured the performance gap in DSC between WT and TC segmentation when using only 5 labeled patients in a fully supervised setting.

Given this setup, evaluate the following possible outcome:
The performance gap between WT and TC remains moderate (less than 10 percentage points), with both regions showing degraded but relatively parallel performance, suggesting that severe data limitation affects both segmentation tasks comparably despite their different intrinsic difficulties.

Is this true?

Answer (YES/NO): NO